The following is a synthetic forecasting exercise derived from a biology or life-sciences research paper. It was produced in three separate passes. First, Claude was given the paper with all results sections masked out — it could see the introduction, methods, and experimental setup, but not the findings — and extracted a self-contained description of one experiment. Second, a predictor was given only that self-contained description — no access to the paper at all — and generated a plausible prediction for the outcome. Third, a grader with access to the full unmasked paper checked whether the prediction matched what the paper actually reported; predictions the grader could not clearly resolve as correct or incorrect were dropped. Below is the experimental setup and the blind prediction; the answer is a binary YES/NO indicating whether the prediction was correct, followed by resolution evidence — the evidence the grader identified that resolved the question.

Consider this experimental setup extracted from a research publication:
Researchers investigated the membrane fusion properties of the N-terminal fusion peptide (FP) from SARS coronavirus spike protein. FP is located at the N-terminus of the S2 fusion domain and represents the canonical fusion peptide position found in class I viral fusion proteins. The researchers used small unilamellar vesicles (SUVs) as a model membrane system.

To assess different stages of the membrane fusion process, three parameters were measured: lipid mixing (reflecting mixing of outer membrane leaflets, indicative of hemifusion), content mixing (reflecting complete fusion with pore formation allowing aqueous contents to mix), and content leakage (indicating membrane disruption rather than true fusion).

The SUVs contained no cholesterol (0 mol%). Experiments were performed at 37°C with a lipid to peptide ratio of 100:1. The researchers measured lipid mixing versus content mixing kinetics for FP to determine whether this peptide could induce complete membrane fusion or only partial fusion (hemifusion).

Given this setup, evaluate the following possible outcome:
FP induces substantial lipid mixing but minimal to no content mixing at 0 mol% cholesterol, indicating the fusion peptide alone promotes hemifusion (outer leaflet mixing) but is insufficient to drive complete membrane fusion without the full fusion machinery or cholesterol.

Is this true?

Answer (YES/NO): NO